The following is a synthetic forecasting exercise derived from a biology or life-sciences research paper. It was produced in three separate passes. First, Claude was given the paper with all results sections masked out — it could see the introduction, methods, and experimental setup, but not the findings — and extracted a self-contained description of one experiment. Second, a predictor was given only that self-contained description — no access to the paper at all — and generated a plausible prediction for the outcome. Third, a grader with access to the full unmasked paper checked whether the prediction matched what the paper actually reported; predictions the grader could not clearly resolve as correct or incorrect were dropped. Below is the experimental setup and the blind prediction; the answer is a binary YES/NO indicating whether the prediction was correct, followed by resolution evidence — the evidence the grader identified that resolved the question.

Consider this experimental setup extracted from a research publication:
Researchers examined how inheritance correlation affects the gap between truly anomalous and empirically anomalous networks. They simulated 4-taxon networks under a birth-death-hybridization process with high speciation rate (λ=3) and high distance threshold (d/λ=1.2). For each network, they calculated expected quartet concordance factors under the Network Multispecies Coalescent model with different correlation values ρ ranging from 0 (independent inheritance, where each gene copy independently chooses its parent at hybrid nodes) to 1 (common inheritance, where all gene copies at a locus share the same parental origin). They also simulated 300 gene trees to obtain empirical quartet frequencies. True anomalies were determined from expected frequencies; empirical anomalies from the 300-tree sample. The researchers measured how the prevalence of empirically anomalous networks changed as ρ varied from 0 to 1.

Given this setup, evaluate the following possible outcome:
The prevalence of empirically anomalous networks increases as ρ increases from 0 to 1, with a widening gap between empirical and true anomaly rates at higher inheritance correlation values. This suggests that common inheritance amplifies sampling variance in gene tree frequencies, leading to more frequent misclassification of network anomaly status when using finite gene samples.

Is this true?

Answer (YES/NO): NO